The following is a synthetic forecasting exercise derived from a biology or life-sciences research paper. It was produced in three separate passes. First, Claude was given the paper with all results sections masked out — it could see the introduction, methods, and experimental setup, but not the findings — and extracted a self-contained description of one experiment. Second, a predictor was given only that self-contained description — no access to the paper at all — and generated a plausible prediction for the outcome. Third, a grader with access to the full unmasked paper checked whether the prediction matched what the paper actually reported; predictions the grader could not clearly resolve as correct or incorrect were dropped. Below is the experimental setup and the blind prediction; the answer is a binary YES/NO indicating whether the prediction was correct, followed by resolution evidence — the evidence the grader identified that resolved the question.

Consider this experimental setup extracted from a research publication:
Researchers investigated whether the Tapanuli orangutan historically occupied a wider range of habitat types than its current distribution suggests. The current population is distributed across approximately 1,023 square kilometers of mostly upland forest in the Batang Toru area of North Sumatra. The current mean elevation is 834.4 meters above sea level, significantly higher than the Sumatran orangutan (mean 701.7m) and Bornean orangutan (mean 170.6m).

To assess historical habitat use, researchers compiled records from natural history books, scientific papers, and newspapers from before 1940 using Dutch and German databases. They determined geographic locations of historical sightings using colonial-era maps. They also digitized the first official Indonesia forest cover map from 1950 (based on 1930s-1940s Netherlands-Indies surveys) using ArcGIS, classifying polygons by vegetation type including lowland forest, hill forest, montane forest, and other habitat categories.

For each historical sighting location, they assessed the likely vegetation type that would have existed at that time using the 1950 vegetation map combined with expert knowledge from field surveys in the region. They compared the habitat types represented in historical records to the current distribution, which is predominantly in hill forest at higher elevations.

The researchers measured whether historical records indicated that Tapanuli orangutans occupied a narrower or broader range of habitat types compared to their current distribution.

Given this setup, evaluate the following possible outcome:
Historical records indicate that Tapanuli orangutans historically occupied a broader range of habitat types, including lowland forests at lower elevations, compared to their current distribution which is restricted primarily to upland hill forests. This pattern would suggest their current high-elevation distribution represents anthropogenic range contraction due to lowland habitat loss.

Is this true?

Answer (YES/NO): YES